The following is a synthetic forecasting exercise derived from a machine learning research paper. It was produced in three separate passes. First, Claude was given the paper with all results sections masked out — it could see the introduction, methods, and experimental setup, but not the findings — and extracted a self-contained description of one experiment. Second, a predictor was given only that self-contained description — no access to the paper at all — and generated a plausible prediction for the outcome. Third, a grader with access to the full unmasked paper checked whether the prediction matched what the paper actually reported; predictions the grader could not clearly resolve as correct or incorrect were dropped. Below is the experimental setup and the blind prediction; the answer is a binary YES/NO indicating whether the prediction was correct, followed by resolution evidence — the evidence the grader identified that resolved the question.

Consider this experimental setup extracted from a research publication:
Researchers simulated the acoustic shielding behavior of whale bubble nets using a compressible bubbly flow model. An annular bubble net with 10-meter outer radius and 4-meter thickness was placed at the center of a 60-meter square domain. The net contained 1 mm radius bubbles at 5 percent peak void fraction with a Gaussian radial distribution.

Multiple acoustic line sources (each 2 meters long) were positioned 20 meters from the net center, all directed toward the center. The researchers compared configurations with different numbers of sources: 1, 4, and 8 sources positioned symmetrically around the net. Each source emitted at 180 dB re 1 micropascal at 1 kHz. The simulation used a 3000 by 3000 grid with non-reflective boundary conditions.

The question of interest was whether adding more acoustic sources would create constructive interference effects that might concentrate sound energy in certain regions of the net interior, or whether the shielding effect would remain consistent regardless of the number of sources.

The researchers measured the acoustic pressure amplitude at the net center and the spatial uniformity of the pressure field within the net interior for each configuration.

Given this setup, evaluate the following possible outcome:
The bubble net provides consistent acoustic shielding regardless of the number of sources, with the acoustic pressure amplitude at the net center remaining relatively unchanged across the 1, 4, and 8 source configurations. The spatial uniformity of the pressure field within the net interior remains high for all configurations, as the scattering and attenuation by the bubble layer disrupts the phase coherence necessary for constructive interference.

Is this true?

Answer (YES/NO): NO